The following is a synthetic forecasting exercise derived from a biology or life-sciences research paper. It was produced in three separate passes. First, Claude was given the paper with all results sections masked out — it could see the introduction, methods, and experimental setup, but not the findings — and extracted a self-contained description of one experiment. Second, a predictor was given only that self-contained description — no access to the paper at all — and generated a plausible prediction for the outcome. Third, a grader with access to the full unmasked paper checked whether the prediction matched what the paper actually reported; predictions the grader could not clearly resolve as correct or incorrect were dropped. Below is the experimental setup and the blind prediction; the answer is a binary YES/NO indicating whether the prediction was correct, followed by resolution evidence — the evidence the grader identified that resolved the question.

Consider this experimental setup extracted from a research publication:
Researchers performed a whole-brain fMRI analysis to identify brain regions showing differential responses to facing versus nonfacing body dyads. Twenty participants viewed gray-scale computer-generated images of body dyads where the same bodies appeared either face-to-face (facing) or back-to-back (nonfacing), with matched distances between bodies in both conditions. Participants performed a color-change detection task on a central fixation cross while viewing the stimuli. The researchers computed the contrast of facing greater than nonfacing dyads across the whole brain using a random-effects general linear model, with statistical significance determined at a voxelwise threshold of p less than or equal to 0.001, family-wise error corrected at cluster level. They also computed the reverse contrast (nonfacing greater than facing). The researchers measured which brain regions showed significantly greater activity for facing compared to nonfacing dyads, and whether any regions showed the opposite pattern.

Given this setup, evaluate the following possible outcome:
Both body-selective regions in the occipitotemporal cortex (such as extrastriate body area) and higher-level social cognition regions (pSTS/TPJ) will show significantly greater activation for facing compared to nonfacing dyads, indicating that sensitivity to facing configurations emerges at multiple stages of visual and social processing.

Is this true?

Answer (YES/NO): NO